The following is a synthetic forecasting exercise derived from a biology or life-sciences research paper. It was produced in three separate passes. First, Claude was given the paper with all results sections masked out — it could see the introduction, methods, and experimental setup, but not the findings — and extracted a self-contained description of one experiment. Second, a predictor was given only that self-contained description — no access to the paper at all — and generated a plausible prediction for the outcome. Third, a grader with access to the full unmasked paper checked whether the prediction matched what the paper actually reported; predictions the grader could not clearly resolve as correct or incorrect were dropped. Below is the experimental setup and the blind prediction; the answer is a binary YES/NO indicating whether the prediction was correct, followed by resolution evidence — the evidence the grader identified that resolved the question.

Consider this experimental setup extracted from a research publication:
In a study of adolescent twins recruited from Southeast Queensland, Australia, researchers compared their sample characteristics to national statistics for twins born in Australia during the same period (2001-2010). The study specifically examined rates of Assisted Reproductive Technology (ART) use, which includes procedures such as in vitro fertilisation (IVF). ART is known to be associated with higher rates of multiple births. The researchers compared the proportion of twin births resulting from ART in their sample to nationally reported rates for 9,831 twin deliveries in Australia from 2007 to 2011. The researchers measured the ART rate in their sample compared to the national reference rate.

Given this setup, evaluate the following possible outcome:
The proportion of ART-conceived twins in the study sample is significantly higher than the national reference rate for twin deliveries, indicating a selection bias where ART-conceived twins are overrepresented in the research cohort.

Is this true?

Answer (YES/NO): NO